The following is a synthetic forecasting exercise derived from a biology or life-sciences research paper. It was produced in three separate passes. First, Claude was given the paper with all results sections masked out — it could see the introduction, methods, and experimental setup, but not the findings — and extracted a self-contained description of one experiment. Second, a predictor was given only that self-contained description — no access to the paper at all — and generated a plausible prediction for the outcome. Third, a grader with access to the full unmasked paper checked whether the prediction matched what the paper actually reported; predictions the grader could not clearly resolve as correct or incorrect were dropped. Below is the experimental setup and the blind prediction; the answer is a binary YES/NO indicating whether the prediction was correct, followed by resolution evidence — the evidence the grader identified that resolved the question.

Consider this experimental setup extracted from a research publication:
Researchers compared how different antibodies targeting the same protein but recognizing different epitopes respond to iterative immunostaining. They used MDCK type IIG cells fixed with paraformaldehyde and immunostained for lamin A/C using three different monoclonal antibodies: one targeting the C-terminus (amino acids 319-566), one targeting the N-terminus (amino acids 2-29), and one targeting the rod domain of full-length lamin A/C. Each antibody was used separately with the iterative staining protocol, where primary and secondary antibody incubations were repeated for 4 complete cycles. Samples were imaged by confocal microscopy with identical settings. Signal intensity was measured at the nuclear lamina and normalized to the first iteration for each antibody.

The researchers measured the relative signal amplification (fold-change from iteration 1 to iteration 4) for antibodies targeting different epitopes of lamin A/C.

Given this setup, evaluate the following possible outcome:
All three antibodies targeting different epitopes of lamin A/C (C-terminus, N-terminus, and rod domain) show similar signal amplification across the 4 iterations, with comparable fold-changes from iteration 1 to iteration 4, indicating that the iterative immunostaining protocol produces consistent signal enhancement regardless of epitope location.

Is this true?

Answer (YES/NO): NO